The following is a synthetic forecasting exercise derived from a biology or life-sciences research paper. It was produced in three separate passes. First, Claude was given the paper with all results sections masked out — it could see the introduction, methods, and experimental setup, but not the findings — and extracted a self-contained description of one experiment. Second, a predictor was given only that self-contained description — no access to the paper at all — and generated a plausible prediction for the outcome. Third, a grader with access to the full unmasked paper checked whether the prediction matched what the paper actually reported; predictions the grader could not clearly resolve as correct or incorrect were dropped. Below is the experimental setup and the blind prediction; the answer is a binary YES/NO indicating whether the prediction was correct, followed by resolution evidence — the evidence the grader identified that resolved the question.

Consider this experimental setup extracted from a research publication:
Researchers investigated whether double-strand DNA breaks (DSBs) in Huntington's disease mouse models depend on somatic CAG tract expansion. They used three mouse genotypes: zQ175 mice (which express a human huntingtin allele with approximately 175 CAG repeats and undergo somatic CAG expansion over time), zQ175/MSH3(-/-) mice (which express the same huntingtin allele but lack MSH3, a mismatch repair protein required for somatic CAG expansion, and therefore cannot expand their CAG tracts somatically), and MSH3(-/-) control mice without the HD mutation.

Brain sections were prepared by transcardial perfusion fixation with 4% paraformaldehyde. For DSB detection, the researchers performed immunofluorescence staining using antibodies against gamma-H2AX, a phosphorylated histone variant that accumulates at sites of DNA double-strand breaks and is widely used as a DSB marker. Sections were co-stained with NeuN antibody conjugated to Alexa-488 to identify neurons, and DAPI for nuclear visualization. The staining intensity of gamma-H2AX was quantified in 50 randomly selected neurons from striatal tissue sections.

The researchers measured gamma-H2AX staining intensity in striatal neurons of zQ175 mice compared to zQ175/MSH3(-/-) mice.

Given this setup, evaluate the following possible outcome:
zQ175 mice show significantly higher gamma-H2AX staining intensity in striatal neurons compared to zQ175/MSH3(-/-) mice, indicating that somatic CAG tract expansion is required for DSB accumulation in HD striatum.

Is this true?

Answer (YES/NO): NO